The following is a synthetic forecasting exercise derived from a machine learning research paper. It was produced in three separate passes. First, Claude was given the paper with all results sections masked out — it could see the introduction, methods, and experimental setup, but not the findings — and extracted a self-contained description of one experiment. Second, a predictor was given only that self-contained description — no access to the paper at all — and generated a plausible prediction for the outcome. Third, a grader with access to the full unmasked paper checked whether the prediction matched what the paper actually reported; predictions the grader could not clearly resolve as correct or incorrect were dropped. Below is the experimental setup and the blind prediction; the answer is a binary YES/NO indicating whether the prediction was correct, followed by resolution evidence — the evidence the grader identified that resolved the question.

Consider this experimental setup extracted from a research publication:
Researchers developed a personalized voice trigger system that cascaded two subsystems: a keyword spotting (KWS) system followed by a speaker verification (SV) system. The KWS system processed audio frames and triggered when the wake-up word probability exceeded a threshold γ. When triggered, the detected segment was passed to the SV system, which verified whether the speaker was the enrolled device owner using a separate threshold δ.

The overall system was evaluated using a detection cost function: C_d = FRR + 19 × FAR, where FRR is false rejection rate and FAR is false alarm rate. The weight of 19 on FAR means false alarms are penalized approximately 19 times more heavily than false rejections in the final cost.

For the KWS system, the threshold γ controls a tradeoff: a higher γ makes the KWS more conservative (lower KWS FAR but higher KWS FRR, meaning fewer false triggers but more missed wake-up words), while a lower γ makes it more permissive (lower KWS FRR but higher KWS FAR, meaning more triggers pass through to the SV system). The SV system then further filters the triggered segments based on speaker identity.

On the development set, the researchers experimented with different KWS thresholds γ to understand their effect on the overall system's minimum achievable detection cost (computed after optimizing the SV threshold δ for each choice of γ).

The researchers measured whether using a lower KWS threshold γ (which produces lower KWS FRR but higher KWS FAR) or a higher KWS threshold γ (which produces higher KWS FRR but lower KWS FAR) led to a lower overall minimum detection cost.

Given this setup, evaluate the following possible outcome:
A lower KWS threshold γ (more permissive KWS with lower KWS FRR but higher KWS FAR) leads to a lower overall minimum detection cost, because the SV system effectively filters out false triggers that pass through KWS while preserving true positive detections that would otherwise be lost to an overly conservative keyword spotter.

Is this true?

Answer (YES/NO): YES